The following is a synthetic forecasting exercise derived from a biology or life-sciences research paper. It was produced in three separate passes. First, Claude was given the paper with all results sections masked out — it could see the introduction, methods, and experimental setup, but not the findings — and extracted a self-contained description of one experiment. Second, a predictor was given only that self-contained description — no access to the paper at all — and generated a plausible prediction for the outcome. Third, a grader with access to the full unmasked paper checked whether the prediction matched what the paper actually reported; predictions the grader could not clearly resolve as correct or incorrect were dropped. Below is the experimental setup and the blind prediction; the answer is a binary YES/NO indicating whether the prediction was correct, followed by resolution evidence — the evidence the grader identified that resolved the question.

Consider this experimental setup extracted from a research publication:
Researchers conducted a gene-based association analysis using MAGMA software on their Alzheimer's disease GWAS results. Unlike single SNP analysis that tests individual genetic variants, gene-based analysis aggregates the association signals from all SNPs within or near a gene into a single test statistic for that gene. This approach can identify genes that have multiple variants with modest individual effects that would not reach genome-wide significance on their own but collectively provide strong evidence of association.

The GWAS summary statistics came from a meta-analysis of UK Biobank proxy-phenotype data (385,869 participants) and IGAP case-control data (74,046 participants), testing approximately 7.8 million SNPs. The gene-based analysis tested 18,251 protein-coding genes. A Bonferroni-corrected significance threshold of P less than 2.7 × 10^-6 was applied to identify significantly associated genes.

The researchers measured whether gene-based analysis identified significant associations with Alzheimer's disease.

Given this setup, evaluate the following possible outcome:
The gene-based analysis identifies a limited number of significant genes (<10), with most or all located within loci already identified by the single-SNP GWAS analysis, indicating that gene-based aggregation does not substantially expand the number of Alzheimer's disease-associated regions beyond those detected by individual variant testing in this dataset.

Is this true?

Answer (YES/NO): NO